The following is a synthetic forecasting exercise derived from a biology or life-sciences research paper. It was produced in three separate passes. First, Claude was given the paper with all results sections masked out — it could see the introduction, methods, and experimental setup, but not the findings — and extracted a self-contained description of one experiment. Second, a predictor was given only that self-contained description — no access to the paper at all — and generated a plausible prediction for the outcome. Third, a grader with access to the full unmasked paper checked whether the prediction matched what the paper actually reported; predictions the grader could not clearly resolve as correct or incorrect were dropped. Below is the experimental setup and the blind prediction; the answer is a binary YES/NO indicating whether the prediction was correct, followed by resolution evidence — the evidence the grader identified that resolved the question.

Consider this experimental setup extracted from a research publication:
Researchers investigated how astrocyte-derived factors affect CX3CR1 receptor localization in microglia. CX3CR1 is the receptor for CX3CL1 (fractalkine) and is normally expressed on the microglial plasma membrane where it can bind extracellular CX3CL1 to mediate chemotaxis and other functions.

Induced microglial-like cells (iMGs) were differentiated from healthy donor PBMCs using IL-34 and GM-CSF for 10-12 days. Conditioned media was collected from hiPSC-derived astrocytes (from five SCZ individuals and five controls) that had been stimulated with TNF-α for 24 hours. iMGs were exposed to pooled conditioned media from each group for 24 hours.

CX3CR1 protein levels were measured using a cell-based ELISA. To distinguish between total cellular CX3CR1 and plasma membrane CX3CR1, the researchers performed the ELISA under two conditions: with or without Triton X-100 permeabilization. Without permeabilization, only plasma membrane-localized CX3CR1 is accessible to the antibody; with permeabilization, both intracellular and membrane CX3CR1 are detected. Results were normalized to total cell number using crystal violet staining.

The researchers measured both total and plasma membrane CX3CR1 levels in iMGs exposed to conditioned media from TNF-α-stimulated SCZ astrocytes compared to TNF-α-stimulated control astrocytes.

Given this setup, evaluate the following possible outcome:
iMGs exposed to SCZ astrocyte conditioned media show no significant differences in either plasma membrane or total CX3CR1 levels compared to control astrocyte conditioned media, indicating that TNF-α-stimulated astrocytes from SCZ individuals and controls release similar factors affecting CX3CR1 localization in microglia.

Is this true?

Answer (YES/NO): NO